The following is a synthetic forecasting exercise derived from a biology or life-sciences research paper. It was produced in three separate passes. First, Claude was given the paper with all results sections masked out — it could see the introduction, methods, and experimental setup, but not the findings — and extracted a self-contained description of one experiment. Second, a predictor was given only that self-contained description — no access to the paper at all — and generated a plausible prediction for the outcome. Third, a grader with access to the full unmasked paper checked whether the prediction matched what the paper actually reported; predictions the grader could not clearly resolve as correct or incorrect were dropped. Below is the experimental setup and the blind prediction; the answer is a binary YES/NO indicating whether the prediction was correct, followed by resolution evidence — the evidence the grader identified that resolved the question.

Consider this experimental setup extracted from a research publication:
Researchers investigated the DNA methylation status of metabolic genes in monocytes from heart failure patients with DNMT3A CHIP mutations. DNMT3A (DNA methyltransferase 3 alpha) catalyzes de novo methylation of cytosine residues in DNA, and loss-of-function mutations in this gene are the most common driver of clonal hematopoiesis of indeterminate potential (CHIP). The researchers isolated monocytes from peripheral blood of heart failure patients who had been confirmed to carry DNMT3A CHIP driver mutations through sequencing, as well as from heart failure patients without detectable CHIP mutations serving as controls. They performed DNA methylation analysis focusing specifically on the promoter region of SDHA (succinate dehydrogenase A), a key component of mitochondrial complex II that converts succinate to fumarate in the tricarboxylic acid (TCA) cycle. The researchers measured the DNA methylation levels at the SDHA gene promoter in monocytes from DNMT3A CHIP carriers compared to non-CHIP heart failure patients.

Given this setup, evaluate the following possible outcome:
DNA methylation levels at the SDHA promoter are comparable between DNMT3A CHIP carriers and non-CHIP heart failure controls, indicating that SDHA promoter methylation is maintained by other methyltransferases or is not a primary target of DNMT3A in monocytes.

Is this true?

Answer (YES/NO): NO